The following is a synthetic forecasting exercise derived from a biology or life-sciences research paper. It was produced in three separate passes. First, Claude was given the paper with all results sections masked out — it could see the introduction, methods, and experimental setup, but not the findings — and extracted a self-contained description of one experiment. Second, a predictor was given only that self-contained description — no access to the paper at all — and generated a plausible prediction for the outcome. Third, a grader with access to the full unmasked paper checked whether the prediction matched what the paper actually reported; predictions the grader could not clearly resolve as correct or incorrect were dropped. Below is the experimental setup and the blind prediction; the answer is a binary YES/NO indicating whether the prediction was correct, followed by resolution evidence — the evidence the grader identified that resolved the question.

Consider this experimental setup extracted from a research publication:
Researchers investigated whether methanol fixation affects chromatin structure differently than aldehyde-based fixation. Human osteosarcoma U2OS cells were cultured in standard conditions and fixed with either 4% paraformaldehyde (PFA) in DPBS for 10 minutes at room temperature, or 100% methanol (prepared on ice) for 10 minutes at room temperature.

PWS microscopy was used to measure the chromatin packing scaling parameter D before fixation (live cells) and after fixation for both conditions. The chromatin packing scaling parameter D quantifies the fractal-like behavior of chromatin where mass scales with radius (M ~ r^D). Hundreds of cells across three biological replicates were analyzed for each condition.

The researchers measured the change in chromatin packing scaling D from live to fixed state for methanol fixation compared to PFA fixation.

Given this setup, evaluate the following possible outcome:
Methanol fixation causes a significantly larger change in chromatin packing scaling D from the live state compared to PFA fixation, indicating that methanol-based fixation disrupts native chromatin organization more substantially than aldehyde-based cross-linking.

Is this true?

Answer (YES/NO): NO